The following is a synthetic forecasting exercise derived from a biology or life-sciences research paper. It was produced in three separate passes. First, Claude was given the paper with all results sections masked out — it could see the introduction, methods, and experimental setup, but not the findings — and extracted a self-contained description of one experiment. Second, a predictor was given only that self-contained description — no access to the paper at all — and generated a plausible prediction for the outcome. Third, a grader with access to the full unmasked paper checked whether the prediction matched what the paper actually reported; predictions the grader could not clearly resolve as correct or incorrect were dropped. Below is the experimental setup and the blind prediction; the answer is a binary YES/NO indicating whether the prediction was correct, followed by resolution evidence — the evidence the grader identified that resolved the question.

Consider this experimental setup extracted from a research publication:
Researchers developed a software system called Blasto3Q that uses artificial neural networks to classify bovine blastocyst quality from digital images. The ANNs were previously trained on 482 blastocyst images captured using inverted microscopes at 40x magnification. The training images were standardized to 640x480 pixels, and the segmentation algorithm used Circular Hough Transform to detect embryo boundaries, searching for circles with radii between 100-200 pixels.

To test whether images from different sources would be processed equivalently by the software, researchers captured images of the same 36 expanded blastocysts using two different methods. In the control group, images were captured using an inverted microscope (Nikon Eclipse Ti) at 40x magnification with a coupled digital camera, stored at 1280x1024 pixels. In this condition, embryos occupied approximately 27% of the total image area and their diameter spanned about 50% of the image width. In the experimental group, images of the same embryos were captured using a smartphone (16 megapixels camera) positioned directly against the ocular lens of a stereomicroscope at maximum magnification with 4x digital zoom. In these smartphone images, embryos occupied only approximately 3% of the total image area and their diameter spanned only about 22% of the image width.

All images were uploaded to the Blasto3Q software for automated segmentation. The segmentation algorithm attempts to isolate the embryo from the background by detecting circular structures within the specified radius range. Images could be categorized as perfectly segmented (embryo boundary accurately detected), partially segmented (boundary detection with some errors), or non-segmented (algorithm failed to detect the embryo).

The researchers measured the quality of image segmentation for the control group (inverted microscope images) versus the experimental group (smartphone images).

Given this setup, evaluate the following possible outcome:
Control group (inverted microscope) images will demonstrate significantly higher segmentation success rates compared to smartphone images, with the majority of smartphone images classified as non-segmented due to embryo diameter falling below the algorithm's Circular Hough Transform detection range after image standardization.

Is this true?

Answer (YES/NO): NO